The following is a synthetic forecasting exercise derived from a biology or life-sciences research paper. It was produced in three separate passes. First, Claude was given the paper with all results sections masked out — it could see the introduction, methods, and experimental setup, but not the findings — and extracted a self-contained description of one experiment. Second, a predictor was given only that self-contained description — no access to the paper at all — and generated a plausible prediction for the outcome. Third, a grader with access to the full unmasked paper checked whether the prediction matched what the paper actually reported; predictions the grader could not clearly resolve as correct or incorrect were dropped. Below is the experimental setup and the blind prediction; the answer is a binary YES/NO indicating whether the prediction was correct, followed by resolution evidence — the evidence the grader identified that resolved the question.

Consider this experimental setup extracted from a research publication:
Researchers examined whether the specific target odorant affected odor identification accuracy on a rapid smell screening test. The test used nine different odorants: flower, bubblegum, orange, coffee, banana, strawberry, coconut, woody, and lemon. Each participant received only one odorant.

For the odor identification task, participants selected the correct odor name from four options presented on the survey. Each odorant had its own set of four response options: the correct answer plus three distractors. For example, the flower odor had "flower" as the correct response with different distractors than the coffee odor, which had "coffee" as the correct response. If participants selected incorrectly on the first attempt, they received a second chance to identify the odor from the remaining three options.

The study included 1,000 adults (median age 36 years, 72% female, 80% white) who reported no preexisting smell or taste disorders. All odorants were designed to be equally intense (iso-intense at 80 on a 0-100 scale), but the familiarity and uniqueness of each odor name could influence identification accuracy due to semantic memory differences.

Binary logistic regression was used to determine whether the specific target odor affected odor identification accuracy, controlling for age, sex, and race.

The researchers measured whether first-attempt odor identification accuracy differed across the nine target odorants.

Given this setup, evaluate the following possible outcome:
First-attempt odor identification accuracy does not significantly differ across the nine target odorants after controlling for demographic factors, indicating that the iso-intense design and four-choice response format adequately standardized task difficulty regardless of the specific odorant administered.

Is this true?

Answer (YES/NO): NO